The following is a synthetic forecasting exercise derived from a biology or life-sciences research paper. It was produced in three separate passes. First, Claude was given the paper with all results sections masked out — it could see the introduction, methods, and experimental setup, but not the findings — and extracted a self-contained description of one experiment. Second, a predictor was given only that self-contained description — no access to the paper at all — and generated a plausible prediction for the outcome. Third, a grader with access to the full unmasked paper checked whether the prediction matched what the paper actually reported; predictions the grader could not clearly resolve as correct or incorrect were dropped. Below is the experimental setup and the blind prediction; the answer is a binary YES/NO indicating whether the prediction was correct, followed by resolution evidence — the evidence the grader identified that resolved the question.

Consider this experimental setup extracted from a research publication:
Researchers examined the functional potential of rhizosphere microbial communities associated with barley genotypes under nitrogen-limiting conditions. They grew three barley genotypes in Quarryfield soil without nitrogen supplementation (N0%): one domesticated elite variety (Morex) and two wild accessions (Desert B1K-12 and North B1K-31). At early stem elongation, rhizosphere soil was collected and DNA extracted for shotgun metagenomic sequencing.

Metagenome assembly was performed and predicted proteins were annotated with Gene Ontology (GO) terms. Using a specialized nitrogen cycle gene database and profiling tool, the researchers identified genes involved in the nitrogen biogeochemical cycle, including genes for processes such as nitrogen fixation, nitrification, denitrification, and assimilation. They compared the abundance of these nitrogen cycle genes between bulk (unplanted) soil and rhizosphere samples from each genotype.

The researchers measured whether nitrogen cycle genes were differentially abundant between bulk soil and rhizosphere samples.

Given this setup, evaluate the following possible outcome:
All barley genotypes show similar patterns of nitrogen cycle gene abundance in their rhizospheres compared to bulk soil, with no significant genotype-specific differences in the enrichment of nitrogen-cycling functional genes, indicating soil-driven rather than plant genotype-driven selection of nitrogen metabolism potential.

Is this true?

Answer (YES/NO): YES